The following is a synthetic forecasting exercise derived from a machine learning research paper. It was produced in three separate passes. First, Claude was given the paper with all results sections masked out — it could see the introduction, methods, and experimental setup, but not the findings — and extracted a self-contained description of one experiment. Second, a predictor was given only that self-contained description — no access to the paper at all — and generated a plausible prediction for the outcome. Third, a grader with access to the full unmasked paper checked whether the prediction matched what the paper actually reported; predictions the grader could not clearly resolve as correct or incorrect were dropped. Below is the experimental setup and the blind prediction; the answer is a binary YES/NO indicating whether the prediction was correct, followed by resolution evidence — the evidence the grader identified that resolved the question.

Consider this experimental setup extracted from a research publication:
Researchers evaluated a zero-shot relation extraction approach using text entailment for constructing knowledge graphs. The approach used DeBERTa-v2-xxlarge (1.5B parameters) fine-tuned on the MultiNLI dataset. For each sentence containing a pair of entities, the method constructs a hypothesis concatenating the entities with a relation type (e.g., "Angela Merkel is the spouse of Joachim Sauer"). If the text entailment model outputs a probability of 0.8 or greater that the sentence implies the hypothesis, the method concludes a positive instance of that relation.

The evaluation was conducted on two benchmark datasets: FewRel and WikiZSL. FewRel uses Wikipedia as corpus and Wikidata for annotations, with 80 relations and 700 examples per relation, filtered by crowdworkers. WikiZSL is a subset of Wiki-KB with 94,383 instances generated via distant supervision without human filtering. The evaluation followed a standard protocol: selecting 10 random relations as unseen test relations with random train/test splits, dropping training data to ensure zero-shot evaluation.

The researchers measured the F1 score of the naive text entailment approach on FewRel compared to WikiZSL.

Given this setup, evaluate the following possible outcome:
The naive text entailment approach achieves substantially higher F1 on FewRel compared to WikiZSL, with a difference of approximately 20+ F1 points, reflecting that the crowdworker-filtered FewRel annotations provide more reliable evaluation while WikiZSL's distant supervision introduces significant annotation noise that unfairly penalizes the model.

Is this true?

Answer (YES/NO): NO